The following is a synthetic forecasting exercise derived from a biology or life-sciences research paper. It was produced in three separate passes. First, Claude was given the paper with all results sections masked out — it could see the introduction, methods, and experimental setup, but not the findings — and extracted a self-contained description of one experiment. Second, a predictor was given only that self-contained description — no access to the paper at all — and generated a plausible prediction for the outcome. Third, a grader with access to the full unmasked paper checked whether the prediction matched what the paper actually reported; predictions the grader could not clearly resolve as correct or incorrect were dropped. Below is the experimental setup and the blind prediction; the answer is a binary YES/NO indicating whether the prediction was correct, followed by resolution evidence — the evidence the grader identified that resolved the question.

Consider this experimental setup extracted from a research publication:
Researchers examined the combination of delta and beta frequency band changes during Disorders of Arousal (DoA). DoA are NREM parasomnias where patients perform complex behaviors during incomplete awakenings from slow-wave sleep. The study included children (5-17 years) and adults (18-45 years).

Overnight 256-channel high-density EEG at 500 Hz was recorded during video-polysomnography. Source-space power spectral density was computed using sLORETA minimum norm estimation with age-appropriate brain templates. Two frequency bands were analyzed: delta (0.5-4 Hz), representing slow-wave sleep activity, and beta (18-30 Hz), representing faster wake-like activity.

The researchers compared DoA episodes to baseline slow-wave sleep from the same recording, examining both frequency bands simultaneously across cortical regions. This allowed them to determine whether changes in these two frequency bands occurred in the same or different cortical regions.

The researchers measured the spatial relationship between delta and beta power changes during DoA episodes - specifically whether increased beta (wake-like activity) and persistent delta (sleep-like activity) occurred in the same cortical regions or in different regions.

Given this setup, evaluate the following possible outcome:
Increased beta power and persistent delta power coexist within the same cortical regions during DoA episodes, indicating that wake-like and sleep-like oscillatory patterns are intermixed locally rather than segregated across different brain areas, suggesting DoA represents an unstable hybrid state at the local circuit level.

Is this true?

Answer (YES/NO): NO